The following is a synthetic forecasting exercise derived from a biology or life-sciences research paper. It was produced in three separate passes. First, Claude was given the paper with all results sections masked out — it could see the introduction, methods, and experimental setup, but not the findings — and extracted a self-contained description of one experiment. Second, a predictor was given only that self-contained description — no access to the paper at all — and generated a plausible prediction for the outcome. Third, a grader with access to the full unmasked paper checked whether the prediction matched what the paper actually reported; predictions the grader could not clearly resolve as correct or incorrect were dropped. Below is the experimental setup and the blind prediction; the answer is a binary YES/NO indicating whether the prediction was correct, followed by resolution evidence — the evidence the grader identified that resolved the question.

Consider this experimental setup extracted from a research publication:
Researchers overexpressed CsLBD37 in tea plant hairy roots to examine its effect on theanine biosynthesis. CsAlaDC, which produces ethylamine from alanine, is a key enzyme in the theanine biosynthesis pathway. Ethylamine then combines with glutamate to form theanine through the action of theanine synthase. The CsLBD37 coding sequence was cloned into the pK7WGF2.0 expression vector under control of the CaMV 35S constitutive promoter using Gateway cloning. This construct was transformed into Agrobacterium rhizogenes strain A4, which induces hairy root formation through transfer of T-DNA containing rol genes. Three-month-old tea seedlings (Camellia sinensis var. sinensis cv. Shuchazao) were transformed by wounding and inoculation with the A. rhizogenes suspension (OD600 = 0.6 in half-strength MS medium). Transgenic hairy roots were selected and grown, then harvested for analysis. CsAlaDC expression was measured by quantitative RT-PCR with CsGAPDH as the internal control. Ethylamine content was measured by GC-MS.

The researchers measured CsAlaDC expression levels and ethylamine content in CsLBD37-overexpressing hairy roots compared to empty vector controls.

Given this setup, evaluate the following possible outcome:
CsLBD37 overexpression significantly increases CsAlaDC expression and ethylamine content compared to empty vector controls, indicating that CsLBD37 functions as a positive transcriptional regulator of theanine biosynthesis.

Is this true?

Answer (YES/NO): NO